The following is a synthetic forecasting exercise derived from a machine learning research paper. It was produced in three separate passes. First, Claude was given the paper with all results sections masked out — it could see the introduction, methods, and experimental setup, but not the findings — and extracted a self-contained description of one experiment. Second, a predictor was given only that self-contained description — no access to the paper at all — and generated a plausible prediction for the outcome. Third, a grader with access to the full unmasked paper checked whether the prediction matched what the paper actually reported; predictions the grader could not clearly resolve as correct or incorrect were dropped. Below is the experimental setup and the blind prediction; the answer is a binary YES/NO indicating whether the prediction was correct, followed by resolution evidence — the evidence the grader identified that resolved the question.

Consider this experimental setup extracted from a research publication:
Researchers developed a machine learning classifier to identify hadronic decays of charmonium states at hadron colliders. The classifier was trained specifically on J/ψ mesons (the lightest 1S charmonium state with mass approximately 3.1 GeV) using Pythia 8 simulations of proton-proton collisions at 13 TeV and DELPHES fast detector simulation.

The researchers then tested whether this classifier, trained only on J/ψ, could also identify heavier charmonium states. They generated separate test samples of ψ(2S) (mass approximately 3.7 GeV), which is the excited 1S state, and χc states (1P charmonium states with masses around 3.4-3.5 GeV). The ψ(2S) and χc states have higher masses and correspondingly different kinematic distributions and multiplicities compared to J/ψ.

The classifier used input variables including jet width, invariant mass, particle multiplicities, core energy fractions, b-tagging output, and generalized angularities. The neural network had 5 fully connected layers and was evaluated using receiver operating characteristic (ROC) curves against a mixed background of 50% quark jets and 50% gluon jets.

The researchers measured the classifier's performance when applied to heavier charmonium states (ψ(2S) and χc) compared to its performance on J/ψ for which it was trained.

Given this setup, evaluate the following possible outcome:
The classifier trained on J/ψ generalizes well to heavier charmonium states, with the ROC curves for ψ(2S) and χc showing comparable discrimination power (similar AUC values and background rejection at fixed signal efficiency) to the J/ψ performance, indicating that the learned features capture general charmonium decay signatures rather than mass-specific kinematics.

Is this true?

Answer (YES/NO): NO